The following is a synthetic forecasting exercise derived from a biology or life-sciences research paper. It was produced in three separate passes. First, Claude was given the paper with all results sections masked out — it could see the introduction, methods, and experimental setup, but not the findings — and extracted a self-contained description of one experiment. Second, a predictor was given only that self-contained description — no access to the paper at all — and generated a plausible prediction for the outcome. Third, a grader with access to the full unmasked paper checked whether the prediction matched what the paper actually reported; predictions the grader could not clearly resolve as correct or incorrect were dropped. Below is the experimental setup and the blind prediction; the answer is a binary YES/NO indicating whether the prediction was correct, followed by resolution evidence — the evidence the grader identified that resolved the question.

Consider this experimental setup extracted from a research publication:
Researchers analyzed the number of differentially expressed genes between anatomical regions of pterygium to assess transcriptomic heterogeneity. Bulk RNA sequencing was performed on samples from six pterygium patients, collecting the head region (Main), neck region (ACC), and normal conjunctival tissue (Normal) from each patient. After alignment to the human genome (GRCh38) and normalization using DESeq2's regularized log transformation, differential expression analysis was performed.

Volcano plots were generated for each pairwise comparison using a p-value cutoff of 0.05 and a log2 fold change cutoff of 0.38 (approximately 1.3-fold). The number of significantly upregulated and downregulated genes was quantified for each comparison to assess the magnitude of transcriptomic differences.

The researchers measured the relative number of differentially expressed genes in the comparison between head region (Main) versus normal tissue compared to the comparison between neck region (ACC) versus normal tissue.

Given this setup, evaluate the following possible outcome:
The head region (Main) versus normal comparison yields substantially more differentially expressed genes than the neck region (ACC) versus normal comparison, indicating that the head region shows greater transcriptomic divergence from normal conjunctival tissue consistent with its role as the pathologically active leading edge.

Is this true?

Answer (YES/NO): NO